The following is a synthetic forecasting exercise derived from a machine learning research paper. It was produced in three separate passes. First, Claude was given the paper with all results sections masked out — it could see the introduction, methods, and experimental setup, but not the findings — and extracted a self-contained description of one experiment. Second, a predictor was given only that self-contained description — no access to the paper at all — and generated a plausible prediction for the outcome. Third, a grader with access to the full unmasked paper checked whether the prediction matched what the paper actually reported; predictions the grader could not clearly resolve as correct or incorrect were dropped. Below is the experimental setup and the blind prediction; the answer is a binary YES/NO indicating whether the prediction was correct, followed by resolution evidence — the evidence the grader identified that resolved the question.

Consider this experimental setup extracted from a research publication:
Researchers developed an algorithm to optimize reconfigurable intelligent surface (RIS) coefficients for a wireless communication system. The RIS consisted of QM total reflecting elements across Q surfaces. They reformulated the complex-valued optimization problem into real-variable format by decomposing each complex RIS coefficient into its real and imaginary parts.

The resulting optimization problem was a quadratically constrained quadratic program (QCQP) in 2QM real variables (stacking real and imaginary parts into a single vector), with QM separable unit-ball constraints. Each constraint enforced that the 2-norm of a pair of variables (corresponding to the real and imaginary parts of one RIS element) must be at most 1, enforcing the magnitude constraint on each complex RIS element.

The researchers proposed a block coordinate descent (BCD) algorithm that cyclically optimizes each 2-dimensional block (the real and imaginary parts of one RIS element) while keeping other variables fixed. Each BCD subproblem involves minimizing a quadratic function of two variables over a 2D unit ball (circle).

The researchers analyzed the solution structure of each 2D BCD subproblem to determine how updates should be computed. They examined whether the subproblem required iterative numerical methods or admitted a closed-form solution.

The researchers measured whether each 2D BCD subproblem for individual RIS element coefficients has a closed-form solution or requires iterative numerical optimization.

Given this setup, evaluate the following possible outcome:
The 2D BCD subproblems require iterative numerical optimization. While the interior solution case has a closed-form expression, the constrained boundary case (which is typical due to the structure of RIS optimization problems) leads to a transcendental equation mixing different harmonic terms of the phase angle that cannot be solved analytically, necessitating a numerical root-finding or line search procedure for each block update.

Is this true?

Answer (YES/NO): NO